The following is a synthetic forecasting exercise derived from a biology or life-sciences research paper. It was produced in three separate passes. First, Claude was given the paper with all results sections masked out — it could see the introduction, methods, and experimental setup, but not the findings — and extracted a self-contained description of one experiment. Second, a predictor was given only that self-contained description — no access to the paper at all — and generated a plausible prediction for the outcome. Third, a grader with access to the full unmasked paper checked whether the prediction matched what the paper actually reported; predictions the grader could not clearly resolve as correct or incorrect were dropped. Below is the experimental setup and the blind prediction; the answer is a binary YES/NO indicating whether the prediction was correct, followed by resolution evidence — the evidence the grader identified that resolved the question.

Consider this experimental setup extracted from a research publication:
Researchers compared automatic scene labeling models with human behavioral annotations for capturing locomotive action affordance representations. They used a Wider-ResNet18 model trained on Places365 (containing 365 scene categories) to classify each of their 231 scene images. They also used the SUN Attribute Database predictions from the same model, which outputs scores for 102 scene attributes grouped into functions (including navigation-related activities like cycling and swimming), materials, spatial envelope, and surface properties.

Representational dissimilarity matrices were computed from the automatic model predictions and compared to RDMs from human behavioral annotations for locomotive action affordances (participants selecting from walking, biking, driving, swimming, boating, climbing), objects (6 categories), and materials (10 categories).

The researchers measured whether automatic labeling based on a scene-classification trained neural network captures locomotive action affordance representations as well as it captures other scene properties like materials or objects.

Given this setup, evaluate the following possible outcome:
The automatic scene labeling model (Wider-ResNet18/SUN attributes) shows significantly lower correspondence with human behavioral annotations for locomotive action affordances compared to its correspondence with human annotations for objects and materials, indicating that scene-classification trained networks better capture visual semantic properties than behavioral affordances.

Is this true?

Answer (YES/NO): YES